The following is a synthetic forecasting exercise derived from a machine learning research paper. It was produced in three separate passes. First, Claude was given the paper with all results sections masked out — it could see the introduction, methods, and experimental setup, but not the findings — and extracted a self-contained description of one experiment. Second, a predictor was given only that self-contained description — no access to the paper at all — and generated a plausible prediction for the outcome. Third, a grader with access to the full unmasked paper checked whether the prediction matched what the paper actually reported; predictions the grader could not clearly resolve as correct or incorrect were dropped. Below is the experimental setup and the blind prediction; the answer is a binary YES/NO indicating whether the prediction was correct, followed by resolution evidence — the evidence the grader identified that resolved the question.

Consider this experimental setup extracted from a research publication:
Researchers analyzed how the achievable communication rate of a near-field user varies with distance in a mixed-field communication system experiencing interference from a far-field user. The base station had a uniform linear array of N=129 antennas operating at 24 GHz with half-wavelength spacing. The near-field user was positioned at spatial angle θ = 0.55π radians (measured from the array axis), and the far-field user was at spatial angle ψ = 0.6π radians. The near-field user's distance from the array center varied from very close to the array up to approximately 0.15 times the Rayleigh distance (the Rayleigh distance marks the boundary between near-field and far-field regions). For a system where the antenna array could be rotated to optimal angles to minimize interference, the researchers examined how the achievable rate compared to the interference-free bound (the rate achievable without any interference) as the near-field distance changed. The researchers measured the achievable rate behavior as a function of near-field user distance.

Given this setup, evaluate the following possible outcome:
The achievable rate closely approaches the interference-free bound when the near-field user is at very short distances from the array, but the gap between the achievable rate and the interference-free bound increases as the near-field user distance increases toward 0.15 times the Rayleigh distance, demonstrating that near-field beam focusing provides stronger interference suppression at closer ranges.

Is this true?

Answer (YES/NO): NO